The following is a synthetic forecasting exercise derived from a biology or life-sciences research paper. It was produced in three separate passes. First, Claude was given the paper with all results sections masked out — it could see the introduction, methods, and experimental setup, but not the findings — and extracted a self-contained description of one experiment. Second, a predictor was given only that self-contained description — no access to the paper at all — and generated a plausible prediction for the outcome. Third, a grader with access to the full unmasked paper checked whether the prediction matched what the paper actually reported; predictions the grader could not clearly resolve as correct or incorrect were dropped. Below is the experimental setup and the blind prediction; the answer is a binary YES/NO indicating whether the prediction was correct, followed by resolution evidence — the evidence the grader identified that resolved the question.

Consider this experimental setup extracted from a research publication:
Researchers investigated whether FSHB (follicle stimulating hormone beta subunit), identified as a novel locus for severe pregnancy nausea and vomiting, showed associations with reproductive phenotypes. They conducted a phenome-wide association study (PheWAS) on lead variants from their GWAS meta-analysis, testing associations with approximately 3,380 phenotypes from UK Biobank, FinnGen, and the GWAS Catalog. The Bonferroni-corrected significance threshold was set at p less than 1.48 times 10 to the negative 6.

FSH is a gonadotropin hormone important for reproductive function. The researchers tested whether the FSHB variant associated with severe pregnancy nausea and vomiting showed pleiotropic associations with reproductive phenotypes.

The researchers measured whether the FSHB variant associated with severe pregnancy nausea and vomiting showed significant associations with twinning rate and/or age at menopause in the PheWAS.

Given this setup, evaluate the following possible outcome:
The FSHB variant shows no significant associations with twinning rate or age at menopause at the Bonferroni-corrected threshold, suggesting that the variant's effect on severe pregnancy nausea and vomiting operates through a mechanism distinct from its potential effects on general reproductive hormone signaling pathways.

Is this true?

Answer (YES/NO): YES